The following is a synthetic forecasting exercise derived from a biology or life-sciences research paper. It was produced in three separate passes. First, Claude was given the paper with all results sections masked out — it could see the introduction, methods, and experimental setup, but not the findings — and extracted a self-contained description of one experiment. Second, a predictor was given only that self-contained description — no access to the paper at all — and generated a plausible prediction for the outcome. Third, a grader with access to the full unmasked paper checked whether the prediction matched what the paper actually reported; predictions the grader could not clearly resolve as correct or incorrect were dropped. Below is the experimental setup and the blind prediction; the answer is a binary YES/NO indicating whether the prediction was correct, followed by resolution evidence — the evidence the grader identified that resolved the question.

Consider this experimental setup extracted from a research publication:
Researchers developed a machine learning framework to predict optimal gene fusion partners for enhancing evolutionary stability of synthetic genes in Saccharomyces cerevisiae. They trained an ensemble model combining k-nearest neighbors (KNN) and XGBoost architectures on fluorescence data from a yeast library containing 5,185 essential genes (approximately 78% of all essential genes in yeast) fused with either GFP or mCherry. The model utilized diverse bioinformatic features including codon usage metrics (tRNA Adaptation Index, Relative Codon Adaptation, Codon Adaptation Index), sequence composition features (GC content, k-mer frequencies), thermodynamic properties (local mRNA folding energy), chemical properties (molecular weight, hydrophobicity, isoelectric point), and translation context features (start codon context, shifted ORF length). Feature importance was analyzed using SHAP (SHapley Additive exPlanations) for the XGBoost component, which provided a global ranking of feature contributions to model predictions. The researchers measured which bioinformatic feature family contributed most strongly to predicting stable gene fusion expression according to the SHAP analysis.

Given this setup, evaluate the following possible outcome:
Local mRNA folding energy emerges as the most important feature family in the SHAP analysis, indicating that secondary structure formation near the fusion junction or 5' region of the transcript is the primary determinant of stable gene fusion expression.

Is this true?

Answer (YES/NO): NO